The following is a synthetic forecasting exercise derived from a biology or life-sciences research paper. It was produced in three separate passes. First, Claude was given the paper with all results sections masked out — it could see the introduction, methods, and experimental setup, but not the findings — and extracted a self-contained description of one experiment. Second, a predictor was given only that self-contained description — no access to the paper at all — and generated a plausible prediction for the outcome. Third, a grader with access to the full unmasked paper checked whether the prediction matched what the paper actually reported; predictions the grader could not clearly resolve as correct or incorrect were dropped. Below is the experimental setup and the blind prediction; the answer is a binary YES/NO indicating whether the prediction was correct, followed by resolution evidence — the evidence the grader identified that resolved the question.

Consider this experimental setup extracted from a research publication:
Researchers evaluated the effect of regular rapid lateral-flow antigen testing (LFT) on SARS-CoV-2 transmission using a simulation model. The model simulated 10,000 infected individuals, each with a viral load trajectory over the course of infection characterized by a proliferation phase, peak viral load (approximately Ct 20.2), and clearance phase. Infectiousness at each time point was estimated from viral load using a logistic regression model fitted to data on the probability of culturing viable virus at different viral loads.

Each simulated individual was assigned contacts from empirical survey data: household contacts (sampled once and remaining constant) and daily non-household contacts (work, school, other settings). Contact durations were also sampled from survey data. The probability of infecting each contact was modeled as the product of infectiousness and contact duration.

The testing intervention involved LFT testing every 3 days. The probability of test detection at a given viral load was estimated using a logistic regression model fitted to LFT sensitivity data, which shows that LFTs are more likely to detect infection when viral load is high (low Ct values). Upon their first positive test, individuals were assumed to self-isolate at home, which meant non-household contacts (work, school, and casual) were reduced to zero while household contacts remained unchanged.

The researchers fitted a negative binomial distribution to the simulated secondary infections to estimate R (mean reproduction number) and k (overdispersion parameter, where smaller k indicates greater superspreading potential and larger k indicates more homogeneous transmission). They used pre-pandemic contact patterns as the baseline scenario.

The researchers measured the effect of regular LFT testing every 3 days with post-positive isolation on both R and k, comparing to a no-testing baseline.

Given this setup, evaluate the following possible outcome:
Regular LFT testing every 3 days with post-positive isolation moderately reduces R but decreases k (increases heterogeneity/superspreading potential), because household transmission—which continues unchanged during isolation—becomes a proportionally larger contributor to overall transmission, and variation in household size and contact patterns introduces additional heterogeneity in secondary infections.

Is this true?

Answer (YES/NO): YES